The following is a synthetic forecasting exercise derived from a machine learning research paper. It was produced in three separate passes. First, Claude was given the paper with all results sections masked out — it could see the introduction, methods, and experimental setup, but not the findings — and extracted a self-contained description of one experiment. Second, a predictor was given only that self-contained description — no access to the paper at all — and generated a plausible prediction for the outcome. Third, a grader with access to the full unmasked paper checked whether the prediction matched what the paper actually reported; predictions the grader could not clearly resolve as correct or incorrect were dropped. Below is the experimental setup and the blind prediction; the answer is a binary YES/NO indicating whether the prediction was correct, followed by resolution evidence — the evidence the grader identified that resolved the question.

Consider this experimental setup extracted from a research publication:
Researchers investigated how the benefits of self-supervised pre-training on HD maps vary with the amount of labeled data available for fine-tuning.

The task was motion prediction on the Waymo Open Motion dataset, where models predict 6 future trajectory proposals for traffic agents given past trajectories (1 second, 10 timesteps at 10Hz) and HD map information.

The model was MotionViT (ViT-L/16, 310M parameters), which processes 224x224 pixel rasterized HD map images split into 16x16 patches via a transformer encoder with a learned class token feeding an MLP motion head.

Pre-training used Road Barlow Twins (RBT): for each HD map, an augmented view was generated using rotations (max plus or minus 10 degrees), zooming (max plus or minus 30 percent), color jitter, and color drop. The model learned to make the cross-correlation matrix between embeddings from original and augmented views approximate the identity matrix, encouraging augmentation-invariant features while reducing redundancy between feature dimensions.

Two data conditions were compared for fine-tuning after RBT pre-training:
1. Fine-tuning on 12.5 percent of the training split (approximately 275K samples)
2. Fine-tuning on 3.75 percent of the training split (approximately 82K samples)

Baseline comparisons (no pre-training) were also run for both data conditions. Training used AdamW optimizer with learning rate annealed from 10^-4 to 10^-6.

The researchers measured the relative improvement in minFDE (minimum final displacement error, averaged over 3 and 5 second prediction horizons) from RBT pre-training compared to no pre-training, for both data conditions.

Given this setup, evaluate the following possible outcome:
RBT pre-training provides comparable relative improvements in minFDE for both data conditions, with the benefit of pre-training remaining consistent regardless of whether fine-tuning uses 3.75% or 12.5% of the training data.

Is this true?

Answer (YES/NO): NO